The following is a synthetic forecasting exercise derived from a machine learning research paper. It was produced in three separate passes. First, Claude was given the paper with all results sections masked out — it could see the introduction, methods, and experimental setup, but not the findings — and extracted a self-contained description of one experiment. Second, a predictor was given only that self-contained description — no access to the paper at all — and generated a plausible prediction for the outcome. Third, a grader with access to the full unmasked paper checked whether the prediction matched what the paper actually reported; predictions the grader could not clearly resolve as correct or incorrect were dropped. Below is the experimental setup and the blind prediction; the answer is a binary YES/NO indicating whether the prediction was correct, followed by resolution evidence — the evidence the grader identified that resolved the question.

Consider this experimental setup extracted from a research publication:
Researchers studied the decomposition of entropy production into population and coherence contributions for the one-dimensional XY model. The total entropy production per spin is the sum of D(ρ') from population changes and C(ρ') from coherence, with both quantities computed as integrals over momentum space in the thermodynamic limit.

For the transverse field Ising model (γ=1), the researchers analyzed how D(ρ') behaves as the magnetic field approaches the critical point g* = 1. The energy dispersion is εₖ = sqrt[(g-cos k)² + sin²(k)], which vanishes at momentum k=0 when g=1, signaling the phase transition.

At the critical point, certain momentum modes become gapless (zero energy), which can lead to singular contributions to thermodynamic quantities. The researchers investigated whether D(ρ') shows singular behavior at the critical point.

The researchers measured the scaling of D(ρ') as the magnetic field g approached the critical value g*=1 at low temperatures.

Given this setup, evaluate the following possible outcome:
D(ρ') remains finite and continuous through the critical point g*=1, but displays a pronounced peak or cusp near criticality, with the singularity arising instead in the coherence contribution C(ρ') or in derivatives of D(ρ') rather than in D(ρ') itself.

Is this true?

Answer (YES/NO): NO